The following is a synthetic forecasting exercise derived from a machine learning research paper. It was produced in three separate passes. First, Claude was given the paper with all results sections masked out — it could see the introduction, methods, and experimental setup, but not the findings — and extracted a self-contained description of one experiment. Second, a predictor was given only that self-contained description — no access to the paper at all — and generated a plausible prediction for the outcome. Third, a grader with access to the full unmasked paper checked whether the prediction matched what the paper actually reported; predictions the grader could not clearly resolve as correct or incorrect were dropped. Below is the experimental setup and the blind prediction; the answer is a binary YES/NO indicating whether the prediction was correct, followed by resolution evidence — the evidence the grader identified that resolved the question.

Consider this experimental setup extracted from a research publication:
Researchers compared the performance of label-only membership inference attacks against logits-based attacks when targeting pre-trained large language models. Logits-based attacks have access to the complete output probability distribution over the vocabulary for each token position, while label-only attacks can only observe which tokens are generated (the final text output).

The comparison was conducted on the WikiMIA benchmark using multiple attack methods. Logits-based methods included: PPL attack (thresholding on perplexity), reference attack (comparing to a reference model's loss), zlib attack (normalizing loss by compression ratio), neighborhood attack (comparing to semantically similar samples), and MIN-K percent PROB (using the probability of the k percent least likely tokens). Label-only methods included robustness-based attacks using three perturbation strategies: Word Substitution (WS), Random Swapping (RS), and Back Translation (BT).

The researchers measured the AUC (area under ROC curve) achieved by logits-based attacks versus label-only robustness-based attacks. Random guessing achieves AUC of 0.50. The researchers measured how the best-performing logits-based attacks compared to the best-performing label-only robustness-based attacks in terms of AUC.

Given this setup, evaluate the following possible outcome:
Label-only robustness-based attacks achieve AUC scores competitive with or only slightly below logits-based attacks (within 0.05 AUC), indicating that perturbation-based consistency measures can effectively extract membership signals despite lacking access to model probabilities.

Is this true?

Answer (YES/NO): NO